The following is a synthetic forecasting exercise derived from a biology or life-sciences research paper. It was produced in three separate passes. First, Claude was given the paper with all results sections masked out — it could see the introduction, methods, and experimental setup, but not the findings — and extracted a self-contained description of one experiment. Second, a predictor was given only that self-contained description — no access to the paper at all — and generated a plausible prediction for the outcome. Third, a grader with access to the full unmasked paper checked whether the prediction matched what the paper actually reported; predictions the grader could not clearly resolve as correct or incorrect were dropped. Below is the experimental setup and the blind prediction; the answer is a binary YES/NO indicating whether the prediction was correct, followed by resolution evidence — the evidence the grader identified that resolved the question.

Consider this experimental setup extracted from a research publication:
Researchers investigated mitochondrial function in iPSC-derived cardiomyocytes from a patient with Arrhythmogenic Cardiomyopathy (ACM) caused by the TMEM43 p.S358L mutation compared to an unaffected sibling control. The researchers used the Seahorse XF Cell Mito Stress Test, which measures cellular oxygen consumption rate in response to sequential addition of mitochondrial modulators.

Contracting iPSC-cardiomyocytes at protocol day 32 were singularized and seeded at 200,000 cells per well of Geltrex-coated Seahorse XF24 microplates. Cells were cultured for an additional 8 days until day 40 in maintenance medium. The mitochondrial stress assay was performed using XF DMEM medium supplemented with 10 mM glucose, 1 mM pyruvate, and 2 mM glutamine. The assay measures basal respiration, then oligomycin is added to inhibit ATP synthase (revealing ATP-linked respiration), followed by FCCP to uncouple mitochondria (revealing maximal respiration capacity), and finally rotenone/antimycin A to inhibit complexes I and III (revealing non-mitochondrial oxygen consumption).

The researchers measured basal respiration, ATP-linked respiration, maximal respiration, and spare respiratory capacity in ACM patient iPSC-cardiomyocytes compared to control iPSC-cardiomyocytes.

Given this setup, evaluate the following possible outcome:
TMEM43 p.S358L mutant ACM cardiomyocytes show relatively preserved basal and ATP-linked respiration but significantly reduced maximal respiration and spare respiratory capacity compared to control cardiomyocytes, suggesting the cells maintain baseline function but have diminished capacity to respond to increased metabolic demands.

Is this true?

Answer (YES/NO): NO